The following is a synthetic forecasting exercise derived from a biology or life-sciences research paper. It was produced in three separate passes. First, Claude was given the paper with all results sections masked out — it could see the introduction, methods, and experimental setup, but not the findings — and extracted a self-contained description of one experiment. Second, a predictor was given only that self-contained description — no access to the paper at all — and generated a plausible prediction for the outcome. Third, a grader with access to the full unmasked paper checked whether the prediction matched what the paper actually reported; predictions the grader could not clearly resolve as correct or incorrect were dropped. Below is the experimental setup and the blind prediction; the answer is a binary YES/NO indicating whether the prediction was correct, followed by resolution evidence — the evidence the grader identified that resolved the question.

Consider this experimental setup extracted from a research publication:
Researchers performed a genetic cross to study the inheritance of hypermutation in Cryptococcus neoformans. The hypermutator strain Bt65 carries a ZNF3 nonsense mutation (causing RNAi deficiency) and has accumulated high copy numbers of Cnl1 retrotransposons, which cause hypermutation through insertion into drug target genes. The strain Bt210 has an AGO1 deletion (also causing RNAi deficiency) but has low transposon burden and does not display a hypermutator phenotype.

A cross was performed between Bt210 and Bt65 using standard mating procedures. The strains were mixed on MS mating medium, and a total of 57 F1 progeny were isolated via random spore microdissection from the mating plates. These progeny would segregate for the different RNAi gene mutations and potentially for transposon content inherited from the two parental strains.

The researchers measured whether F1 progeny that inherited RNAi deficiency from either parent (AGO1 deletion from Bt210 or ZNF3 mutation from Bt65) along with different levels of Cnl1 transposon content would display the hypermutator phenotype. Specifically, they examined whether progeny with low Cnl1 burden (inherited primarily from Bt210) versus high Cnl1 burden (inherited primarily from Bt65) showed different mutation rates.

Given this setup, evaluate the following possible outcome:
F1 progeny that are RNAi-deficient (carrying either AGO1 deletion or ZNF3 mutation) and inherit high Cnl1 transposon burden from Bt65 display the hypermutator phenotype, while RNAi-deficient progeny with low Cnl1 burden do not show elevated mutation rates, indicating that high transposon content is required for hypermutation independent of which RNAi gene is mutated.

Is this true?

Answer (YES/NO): YES